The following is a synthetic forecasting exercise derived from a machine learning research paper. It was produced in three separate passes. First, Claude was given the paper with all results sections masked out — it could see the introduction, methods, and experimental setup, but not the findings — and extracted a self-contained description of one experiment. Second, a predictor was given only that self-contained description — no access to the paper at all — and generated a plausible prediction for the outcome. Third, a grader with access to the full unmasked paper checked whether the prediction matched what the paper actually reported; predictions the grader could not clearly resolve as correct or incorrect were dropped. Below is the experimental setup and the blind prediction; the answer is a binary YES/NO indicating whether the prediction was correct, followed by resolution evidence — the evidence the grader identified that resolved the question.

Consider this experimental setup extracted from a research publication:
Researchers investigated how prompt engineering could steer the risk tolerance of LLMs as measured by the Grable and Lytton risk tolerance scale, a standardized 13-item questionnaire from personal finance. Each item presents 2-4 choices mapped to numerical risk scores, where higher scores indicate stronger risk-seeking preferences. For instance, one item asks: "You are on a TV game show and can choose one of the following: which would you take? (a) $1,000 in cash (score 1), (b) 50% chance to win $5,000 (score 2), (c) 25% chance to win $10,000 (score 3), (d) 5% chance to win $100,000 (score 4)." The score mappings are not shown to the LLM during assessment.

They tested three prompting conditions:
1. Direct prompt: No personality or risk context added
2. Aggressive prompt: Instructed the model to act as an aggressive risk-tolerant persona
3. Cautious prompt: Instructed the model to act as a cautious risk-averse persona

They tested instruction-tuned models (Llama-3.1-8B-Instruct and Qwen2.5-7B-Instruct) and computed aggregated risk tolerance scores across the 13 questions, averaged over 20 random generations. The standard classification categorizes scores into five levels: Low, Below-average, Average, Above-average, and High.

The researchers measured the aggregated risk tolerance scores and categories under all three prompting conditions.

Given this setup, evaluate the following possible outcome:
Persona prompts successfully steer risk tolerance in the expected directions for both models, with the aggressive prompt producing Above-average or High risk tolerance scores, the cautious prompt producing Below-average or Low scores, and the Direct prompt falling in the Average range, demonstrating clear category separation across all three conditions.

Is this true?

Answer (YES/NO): YES